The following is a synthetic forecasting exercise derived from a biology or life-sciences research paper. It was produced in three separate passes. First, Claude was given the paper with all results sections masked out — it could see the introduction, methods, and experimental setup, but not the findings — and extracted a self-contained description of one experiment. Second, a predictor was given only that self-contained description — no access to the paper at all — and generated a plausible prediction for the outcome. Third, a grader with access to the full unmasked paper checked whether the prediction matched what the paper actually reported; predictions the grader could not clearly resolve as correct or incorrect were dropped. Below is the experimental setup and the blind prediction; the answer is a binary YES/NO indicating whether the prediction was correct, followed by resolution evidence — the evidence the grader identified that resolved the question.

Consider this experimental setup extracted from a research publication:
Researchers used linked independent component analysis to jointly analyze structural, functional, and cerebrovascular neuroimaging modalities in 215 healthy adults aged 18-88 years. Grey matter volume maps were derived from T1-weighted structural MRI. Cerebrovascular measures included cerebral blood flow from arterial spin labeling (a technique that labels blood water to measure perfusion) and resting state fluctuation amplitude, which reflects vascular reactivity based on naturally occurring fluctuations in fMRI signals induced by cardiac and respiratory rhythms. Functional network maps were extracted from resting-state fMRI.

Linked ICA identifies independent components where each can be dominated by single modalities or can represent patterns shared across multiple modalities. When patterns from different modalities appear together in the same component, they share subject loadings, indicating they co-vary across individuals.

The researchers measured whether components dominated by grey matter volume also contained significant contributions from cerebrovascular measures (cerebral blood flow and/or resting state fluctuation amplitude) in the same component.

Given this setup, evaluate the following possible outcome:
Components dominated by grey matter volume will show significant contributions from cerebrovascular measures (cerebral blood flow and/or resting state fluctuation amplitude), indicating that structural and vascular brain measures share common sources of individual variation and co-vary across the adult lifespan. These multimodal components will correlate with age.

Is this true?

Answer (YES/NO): YES